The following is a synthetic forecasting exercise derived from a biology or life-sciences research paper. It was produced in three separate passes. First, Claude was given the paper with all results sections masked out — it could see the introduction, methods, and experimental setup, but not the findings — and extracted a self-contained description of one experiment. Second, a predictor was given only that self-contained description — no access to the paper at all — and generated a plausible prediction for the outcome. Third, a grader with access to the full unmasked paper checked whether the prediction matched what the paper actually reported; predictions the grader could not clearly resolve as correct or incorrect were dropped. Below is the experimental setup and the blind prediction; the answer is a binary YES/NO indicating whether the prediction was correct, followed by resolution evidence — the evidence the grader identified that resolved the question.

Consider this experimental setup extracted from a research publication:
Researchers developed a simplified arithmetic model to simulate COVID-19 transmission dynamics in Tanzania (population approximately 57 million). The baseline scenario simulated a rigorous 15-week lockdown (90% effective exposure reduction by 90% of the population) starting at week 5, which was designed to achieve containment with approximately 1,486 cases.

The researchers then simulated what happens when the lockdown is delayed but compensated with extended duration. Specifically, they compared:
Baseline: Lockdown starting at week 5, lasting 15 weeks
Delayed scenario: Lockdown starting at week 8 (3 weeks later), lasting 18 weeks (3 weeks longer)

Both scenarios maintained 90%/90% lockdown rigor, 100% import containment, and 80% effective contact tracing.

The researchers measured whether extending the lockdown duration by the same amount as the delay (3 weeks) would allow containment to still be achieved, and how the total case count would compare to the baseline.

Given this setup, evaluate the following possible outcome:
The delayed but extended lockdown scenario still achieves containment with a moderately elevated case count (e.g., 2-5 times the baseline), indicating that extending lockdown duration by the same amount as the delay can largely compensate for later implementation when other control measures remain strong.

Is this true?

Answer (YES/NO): YES